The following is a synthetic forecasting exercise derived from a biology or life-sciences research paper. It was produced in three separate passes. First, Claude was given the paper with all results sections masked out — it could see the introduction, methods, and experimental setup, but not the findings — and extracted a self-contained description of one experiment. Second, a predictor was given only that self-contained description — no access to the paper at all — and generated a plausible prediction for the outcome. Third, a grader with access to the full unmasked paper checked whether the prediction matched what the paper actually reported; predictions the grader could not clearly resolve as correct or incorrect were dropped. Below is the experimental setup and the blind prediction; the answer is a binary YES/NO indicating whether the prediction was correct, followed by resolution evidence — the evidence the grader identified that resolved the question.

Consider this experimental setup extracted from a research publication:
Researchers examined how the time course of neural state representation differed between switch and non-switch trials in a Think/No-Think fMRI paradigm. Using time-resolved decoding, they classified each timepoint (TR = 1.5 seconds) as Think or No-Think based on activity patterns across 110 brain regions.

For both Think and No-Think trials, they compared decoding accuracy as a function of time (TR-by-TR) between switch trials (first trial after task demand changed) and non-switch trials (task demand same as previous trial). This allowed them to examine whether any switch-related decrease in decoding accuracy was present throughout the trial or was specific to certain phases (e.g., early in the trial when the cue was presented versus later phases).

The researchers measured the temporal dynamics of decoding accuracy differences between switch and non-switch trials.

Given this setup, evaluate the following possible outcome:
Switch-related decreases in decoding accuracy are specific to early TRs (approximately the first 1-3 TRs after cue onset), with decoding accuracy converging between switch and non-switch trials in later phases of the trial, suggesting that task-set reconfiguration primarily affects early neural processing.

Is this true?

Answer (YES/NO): NO